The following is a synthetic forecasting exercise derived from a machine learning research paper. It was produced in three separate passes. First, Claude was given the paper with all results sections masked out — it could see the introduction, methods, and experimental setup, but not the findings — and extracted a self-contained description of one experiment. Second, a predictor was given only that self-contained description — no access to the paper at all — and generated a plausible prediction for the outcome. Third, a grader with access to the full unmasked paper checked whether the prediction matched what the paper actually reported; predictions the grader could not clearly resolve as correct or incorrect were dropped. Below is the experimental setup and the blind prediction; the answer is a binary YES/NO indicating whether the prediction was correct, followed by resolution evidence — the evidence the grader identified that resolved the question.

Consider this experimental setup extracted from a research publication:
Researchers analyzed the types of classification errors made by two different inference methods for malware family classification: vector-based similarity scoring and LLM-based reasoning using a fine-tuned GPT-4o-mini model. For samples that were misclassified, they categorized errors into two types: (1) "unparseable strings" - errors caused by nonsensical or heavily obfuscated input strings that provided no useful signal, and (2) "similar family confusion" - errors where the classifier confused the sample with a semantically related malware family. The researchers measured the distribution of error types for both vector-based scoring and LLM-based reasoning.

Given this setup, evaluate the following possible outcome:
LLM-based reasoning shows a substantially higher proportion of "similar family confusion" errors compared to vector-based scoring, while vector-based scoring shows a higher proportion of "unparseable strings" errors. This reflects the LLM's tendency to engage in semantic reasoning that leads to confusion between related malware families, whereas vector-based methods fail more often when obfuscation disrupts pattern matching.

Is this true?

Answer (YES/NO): NO